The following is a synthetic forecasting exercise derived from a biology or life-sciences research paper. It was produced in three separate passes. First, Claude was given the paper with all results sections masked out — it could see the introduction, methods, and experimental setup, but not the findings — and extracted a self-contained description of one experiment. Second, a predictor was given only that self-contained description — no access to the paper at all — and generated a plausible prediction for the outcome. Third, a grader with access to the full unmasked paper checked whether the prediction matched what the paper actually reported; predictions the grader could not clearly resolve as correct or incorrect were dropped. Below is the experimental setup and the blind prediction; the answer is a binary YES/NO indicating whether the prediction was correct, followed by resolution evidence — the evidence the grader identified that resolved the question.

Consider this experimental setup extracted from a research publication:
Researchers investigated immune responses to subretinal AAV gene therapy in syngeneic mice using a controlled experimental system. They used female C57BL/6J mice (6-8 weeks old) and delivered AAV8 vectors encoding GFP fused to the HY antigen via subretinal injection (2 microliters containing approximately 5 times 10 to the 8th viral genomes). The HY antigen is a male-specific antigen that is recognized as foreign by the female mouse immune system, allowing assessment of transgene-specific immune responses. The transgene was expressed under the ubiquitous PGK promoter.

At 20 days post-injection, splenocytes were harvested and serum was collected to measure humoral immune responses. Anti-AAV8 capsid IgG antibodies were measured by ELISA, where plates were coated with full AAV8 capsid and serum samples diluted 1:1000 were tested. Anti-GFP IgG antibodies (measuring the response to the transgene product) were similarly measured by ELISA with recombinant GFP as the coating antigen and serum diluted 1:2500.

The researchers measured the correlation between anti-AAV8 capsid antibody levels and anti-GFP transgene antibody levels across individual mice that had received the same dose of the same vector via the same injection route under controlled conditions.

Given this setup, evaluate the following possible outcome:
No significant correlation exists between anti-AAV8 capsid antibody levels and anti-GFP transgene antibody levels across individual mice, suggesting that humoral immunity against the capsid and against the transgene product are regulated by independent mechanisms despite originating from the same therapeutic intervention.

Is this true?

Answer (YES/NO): YES